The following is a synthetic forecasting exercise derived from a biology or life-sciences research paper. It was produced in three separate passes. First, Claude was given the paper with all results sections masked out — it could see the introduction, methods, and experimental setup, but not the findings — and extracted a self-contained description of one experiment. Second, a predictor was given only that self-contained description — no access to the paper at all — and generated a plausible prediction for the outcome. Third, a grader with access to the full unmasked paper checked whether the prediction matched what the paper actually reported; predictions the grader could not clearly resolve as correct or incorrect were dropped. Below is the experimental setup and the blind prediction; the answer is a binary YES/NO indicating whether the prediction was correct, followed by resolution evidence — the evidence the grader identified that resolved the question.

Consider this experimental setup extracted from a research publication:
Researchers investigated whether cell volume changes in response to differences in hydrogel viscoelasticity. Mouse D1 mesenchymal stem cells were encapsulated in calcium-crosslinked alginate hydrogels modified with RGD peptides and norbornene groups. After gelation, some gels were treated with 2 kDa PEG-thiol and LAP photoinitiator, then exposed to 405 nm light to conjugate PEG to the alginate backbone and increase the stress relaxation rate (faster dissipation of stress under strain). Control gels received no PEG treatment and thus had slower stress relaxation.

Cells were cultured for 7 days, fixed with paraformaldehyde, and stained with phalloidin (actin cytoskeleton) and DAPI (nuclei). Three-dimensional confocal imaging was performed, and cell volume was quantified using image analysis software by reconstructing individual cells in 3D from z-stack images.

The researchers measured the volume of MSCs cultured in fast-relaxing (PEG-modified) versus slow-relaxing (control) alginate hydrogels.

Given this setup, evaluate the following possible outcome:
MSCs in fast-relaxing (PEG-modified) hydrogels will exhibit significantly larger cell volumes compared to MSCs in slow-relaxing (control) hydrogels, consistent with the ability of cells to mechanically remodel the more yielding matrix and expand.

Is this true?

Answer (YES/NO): YES